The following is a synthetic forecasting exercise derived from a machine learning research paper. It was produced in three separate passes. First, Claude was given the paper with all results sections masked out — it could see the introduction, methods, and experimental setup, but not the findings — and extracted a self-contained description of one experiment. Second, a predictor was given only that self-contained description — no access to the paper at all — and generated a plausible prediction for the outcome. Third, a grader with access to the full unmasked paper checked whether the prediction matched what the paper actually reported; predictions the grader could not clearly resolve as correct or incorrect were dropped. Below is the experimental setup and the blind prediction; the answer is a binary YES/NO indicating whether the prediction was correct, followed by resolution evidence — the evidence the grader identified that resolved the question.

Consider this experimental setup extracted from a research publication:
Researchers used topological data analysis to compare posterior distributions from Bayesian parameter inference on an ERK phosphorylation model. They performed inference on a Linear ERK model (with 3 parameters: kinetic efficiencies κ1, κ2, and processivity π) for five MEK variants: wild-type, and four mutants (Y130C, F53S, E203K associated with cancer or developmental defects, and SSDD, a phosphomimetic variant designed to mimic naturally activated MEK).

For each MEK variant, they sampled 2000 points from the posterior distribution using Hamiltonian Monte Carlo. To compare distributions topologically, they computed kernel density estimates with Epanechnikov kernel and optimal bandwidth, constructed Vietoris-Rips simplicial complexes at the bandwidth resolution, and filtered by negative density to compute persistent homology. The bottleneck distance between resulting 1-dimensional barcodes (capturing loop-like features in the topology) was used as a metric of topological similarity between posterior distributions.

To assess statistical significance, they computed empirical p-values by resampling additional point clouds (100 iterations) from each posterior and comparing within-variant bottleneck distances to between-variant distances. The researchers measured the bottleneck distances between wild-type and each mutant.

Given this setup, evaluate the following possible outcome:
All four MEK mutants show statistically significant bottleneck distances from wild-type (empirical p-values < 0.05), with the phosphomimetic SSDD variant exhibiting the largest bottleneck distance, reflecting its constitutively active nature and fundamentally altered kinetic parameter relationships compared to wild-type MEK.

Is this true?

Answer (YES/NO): YES